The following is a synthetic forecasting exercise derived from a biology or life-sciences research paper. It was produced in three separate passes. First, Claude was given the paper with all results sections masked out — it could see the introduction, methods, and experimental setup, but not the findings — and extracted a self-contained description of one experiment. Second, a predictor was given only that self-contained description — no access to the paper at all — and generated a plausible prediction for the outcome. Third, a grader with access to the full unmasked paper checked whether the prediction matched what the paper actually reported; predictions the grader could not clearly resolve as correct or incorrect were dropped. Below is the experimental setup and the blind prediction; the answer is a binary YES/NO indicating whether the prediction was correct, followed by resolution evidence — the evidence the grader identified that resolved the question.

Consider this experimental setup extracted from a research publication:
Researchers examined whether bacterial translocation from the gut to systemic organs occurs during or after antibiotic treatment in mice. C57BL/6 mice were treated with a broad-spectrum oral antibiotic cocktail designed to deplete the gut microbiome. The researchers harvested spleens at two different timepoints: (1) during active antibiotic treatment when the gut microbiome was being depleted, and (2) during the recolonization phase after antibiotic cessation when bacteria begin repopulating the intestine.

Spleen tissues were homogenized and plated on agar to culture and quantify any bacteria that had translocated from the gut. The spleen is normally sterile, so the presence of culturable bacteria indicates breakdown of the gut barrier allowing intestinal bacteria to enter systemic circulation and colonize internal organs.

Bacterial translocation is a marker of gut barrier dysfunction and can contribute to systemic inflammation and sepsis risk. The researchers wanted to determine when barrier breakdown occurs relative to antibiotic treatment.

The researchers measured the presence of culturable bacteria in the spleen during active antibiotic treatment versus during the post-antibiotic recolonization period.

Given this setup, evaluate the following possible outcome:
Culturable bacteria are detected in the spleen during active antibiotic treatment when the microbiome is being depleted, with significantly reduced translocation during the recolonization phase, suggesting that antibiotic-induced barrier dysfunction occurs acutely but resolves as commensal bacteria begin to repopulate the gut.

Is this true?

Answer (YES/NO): NO